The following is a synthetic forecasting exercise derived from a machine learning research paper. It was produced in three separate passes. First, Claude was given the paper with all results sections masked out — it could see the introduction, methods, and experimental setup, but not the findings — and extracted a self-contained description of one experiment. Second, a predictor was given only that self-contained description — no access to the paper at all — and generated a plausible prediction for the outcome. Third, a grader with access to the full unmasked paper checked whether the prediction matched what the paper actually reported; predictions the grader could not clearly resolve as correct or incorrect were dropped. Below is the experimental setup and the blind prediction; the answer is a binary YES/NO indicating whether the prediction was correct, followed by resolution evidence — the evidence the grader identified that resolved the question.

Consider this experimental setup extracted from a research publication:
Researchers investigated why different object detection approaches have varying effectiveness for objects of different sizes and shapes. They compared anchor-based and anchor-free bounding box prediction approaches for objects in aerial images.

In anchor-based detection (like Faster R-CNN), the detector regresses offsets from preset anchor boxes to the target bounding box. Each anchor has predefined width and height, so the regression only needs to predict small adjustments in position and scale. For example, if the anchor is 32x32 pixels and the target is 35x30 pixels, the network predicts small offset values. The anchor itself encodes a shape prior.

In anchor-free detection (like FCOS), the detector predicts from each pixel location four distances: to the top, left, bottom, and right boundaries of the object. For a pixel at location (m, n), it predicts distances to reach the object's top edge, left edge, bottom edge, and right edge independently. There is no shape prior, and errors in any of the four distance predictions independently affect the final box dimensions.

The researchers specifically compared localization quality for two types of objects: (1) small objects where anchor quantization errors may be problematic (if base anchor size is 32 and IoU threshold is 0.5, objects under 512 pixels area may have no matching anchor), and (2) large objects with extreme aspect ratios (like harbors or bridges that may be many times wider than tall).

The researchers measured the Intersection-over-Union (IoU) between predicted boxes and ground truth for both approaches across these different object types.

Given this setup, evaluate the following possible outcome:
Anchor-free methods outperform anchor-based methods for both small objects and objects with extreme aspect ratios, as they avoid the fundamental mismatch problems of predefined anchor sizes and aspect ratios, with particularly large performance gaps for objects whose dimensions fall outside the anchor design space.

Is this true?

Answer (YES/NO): NO